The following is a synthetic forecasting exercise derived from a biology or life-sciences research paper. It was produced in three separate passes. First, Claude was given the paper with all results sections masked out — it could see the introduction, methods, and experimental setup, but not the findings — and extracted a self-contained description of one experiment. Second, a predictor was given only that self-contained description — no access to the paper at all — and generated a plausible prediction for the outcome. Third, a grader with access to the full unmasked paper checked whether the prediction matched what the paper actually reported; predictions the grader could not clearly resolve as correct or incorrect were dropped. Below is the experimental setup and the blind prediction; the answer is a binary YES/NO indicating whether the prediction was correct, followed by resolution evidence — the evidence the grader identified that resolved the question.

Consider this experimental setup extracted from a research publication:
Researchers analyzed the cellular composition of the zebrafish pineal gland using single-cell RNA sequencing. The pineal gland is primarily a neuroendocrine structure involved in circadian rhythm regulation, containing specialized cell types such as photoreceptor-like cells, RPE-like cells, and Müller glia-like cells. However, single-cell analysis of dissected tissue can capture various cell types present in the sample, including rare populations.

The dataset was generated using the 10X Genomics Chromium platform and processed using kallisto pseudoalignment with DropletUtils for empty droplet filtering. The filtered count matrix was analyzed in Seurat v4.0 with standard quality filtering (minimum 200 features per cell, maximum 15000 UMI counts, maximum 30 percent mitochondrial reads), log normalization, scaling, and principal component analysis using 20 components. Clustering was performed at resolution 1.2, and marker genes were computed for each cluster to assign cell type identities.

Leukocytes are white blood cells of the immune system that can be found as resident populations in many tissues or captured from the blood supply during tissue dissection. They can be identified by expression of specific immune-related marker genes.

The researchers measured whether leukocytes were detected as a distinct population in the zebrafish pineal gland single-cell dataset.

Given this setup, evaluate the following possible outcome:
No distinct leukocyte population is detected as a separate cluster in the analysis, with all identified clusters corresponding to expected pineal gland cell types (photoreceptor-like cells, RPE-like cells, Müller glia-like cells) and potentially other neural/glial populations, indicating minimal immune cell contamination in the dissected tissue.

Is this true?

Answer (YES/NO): NO